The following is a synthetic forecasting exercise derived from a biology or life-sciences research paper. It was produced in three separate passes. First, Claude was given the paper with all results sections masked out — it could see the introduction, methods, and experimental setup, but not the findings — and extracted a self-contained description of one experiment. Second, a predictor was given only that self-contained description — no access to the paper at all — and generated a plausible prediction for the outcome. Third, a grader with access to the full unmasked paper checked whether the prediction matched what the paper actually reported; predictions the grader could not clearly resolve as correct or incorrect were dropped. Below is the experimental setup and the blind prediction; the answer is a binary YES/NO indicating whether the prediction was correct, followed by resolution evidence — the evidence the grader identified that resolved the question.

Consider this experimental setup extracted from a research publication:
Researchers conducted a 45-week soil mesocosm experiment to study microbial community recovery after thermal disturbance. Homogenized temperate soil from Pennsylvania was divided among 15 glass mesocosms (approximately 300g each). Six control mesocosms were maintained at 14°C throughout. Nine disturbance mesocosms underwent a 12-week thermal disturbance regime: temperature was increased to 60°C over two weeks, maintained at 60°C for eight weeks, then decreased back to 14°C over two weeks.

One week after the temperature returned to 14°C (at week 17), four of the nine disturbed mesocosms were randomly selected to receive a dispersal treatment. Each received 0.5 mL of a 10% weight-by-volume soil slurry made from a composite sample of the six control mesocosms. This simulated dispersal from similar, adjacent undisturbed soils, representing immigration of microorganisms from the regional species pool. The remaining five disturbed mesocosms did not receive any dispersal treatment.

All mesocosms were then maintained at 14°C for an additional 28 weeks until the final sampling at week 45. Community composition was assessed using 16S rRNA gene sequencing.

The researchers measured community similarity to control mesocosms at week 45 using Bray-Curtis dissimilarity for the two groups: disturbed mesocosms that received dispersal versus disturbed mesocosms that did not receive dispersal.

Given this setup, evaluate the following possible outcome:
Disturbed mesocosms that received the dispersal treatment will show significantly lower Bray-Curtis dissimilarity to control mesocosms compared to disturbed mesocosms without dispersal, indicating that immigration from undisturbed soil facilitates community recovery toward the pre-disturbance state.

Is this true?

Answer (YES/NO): YES